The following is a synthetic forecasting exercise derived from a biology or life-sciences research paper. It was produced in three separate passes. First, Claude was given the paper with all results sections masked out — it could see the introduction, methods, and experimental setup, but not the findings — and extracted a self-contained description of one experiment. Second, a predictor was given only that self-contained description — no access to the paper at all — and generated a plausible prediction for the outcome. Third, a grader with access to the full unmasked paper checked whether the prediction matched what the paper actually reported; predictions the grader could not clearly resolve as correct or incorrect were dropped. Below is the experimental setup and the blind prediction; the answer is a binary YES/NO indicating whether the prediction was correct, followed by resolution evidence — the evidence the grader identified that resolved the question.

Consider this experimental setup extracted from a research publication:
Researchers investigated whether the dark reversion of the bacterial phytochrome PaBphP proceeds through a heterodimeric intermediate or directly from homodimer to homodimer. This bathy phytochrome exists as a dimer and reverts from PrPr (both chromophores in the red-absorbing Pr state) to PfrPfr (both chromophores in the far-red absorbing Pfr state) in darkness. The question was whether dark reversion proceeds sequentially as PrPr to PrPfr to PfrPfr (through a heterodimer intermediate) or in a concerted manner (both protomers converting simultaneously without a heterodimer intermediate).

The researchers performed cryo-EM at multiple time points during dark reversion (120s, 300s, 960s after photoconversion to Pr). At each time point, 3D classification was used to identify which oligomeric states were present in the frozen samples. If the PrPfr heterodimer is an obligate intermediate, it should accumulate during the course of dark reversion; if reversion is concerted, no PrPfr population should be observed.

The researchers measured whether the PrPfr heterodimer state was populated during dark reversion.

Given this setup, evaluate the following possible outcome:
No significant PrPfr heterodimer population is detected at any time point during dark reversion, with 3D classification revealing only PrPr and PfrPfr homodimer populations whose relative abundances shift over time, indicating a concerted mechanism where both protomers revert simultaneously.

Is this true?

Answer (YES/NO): NO